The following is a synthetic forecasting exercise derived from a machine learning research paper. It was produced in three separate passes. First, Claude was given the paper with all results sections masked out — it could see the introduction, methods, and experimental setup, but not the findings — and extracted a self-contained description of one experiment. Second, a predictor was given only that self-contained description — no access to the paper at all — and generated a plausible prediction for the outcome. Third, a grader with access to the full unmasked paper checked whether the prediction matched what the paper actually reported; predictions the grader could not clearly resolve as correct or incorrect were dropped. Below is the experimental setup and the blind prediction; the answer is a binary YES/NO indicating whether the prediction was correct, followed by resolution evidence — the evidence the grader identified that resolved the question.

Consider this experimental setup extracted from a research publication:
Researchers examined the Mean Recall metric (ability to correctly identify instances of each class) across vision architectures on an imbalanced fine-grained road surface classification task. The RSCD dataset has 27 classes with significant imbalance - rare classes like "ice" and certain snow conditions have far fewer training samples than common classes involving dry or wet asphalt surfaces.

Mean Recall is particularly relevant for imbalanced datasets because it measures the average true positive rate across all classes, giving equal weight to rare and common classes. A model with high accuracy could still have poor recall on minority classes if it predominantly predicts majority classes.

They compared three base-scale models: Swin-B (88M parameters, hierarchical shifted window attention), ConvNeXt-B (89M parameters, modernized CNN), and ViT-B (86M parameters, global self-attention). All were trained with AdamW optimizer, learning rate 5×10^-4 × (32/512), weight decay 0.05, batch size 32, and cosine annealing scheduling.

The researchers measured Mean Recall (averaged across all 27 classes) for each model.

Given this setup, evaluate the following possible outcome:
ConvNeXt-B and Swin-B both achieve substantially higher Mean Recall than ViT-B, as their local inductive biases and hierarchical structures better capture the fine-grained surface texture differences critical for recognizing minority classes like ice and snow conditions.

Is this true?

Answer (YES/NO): NO